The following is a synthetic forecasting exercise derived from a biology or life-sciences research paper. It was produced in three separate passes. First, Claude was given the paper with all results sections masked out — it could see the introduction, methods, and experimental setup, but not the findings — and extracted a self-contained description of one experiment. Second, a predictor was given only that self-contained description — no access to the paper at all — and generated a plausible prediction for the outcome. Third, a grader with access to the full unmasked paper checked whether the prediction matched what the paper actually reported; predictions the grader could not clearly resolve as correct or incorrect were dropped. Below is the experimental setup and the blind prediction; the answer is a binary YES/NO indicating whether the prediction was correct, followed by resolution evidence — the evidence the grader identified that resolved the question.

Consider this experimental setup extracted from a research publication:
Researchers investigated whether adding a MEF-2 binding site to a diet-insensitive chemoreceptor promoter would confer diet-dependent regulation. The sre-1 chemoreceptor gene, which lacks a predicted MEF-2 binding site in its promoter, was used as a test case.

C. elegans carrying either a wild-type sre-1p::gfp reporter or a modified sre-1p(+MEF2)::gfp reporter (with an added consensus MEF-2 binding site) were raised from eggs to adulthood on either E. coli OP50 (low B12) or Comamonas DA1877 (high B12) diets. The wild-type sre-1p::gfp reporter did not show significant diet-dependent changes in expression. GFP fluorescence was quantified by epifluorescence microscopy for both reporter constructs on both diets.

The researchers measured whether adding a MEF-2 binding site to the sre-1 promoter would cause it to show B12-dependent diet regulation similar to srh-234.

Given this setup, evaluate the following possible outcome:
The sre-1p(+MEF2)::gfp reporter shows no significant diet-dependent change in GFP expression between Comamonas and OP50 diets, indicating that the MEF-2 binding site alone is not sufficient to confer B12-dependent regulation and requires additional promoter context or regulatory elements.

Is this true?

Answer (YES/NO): YES